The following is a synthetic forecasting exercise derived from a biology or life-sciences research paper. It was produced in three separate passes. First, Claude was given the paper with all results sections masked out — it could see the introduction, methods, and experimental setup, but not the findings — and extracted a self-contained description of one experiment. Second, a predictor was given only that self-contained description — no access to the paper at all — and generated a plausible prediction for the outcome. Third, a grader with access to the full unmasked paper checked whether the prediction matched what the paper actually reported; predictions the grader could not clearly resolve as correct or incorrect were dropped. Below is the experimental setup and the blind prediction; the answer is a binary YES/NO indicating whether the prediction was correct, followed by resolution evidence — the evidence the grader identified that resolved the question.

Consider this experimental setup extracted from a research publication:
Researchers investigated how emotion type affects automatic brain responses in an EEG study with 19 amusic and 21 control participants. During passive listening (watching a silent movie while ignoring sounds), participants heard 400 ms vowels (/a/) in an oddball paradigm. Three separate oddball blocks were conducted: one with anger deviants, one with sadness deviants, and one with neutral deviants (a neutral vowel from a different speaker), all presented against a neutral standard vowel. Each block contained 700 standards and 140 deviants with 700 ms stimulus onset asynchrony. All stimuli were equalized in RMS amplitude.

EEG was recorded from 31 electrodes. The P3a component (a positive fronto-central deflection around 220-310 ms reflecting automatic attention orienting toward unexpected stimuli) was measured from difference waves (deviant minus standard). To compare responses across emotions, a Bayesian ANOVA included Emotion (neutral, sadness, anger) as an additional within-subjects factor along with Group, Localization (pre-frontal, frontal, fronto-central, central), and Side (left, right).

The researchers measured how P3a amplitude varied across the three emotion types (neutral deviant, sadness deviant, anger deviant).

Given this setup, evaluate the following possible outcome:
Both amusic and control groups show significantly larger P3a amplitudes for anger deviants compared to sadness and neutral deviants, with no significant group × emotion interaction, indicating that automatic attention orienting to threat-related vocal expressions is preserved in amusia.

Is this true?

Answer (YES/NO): NO